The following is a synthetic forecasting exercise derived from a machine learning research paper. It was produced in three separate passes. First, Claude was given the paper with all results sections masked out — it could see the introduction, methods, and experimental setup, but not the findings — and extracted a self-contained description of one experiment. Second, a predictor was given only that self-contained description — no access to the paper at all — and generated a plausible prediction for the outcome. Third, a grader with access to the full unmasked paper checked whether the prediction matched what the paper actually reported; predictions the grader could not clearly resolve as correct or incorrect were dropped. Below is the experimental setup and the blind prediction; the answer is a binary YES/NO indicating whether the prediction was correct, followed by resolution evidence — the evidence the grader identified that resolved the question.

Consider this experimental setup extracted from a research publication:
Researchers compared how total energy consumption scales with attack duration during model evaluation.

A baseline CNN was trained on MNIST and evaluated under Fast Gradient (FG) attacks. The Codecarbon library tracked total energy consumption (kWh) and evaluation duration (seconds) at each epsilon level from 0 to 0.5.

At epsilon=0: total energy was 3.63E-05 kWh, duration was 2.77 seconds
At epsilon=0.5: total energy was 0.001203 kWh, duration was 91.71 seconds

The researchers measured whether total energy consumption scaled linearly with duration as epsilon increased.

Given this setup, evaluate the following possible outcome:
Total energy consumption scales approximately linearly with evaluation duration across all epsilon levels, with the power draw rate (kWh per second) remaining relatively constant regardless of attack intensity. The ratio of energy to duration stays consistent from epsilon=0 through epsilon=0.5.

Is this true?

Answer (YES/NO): YES